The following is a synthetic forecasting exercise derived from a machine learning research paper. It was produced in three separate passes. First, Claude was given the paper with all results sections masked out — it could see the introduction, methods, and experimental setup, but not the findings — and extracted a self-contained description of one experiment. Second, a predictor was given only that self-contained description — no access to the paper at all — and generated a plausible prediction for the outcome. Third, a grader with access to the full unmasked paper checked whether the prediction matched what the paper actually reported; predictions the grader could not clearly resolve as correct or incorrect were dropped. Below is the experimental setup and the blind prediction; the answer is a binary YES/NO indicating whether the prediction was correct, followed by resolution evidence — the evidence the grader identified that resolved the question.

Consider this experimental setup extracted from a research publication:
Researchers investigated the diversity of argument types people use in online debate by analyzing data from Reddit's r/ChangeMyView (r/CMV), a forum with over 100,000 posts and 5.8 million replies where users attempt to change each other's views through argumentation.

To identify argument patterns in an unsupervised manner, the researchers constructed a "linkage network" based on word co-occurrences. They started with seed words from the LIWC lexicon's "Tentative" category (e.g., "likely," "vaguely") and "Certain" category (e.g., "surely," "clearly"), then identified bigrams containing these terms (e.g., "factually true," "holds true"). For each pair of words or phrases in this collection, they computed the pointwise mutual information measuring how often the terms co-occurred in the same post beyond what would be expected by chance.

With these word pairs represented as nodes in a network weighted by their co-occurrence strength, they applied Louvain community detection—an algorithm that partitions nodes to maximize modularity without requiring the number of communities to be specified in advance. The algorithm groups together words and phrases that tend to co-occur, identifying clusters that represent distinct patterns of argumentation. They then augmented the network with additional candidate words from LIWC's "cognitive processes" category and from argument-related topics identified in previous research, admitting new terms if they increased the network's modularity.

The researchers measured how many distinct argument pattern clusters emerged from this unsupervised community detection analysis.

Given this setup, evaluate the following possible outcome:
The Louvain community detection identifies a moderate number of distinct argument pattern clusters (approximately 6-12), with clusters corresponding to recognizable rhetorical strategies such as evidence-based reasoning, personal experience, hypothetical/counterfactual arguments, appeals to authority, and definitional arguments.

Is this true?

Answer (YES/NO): NO